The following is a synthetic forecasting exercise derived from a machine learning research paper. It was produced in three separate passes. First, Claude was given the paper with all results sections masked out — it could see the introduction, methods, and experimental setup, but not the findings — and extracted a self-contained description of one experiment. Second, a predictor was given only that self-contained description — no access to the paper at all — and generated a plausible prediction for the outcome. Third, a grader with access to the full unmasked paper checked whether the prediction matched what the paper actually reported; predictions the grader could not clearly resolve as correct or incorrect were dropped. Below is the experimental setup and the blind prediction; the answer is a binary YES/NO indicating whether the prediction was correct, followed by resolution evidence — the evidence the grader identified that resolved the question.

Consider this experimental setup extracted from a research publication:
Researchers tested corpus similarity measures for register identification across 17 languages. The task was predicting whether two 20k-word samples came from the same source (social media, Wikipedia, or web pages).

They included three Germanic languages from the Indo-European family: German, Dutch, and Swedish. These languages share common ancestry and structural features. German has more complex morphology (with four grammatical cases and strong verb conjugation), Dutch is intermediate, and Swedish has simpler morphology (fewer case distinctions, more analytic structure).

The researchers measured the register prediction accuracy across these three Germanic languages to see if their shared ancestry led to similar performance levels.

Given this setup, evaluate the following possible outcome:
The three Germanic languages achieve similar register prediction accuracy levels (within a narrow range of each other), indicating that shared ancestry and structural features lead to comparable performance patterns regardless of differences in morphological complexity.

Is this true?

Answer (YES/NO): YES